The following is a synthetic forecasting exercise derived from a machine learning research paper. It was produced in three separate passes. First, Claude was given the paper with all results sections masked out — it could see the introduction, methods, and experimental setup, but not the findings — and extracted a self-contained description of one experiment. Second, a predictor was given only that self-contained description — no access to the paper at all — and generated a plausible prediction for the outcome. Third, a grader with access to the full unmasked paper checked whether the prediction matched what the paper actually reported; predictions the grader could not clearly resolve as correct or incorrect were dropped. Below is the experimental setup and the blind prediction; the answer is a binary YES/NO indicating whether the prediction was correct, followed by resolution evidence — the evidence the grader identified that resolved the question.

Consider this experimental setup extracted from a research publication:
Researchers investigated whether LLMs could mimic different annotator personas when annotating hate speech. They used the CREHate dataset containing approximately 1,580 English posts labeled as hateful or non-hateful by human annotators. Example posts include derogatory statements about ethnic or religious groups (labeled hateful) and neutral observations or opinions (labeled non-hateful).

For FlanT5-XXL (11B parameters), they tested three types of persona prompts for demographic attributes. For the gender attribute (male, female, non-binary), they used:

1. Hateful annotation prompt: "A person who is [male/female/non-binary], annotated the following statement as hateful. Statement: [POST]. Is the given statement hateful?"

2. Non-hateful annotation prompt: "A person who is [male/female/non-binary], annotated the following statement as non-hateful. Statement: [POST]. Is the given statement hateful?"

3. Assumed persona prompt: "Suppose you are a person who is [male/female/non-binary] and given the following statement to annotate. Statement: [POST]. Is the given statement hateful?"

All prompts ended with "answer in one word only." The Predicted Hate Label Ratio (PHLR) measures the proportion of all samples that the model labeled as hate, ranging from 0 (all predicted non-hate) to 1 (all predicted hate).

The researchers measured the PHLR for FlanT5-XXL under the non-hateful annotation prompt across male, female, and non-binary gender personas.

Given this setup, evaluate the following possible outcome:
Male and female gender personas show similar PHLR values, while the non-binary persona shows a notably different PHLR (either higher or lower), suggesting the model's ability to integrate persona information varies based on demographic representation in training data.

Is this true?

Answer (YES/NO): NO